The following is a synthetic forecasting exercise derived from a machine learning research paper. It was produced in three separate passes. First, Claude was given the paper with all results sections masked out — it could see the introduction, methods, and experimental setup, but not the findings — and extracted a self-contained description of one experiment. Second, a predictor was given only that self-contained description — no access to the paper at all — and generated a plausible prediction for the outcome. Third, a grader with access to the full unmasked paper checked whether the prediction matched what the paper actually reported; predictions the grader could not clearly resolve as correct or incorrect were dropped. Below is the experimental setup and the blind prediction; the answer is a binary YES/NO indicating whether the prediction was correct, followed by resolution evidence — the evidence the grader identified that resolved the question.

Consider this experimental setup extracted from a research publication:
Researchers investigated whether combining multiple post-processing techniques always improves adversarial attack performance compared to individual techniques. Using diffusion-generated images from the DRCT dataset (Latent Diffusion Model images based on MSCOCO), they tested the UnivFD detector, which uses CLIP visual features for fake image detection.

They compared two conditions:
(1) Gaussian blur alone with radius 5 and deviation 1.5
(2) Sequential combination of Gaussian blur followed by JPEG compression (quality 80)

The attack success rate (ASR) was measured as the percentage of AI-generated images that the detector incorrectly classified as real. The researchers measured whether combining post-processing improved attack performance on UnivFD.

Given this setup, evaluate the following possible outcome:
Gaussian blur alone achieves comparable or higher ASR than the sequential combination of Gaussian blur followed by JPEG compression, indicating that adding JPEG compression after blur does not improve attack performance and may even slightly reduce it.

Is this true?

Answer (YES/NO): YES